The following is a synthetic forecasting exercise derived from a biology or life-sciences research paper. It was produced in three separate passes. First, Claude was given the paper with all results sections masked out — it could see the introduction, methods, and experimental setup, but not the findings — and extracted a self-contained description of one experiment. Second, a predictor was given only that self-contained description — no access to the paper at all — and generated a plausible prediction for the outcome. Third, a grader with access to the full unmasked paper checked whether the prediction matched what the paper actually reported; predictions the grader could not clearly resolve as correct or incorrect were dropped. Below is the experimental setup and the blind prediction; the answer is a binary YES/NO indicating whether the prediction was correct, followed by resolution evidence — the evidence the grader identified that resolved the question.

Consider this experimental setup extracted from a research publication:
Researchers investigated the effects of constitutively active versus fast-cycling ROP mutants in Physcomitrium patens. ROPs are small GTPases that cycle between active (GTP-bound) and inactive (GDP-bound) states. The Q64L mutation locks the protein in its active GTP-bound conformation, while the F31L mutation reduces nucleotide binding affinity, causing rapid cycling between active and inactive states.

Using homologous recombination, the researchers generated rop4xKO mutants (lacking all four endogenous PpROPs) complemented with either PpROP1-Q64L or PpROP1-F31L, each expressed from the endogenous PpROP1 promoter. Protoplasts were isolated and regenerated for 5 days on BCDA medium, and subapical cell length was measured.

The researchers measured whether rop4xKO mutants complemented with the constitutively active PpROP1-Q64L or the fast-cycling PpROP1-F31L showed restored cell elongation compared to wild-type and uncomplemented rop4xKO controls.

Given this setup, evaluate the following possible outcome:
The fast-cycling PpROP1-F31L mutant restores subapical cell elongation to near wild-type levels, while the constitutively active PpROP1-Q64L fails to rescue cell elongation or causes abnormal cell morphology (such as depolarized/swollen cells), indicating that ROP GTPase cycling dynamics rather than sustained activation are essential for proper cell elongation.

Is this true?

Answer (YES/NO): NO